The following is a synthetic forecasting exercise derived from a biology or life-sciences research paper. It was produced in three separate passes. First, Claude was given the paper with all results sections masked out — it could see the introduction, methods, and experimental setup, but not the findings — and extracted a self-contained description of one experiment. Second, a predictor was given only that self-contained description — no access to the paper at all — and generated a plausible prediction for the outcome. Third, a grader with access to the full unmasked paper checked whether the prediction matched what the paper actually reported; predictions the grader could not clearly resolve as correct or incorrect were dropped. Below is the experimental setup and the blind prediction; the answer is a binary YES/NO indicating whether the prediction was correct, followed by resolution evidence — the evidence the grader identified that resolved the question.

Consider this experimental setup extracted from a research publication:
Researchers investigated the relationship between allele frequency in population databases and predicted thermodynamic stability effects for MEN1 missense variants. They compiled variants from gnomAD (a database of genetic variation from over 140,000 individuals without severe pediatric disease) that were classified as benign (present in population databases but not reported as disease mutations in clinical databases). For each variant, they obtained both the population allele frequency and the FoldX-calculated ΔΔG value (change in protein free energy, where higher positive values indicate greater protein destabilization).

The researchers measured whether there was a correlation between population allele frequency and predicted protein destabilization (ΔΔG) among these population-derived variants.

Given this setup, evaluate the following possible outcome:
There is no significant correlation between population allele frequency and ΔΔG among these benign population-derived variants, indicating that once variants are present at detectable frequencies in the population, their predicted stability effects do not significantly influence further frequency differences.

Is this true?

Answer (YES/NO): NO